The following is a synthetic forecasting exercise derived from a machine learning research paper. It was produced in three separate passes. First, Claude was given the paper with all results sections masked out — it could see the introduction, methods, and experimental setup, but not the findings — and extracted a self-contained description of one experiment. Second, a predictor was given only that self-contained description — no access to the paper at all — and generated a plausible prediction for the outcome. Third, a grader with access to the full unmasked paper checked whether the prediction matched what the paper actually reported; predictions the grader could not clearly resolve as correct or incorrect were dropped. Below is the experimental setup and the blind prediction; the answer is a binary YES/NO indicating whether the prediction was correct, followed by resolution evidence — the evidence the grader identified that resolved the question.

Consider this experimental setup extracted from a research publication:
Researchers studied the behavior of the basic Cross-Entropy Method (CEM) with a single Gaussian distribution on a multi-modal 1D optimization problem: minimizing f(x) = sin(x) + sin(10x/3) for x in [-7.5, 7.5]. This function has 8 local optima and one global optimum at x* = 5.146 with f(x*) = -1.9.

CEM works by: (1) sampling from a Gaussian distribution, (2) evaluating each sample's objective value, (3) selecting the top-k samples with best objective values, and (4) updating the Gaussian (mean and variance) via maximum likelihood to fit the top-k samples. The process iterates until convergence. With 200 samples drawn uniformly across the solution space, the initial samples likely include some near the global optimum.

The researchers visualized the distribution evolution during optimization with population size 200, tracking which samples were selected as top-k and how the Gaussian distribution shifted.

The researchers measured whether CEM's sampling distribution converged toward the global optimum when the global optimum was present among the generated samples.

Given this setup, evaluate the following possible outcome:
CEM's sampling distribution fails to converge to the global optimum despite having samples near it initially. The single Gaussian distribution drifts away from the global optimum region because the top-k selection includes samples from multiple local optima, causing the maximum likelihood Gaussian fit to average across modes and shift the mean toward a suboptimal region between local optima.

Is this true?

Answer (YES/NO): NO